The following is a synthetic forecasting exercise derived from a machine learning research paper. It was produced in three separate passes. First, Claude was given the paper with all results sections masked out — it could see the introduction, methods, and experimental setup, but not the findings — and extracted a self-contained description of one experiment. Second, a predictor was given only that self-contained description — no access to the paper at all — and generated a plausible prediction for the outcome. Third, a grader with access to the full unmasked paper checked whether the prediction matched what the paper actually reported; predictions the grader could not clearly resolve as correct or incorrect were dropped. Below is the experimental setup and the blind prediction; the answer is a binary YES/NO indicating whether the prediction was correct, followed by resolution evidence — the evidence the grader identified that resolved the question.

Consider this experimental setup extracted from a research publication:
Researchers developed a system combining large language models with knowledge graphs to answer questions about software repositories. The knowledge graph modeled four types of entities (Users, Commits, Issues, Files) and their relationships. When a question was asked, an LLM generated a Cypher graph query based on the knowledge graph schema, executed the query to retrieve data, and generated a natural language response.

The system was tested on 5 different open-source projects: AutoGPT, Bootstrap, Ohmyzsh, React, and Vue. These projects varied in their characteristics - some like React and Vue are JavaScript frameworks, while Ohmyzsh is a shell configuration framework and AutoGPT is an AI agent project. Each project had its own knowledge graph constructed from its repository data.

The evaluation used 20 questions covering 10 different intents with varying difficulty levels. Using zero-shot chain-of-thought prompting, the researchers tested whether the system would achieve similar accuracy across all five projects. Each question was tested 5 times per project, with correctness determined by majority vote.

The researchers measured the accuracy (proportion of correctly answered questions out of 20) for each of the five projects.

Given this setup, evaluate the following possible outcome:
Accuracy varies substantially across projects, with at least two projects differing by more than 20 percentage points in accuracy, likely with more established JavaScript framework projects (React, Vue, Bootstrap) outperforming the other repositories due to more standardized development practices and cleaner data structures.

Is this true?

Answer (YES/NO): NO